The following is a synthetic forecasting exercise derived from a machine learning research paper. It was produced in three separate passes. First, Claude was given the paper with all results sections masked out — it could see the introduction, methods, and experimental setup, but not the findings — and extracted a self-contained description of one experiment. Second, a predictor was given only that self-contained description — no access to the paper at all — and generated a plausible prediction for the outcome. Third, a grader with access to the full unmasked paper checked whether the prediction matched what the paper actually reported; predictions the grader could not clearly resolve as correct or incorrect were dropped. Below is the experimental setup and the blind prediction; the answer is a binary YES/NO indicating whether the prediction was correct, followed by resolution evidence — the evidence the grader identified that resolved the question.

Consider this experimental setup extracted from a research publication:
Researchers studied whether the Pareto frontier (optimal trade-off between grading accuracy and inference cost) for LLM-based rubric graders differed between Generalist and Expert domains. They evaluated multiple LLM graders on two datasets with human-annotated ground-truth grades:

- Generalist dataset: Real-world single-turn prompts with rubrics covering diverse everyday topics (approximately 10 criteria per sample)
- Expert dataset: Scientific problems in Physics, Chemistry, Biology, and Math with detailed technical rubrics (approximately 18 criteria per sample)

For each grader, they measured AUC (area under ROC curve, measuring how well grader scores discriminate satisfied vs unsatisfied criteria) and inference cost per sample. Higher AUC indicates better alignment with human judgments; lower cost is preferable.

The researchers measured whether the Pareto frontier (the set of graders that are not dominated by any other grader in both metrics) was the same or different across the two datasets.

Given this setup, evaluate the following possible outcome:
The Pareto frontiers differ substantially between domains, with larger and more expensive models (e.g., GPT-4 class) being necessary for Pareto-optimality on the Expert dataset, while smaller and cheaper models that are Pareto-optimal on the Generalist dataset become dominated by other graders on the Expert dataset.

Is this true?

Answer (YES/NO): NO